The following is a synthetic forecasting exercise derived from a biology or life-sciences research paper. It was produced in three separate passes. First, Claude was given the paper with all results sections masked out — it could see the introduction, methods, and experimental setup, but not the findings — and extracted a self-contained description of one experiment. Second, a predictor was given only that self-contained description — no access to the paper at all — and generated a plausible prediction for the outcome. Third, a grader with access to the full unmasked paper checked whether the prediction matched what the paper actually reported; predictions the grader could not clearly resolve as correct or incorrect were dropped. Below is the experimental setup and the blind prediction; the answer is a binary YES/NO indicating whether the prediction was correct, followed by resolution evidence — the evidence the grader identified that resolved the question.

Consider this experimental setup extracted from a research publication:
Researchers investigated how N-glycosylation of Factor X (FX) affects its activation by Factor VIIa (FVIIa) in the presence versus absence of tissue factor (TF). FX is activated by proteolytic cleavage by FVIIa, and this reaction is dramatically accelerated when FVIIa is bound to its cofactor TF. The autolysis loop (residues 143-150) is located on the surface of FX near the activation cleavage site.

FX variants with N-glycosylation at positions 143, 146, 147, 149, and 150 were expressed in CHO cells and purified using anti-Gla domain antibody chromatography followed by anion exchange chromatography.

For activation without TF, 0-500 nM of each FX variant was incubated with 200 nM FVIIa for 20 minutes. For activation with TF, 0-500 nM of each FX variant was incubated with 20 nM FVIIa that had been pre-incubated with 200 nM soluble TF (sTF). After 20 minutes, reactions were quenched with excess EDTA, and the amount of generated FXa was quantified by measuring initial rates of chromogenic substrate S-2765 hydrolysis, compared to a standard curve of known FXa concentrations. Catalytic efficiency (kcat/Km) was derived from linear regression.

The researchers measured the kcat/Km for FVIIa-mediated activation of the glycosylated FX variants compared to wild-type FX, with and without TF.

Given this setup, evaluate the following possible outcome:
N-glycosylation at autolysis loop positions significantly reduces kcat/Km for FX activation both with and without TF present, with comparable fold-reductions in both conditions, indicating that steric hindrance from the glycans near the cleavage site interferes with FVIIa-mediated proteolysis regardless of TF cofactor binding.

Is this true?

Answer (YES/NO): YES